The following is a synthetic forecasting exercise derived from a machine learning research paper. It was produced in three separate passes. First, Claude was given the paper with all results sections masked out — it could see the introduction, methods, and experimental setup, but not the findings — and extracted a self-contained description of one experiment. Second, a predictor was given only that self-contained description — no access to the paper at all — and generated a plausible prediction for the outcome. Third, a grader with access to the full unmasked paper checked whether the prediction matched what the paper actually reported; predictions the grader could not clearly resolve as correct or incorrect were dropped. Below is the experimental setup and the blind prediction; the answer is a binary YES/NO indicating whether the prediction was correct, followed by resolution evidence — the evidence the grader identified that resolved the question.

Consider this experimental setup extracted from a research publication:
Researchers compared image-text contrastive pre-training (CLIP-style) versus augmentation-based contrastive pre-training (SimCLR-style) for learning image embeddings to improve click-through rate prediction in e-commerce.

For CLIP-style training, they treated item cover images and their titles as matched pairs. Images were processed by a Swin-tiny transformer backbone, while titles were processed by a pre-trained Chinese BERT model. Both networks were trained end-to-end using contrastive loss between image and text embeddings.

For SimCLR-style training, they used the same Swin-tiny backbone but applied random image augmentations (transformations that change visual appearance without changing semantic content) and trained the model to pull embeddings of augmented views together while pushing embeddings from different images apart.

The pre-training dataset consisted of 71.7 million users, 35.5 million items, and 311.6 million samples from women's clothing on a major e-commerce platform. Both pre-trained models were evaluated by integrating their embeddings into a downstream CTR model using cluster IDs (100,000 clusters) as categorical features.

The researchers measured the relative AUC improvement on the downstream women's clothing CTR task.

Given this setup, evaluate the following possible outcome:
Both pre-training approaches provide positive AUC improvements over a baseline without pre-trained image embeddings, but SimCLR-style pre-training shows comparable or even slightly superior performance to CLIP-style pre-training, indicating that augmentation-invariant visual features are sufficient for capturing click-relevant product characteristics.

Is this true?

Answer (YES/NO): YES